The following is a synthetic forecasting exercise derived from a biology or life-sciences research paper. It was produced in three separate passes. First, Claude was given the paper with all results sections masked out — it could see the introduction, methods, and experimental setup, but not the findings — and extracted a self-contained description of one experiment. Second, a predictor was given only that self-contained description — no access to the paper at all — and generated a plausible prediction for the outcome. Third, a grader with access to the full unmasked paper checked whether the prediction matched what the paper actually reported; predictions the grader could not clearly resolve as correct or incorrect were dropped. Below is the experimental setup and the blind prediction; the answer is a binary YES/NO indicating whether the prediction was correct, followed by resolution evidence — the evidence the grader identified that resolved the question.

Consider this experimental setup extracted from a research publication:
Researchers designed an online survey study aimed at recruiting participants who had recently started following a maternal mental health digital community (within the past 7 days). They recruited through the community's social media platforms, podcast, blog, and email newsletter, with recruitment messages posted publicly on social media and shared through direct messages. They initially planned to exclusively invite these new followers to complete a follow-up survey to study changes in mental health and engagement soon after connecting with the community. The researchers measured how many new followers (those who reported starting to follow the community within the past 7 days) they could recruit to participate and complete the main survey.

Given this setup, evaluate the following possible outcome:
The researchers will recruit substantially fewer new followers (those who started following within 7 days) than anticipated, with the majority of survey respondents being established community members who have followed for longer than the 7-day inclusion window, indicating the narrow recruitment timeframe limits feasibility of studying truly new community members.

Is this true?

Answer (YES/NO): YES